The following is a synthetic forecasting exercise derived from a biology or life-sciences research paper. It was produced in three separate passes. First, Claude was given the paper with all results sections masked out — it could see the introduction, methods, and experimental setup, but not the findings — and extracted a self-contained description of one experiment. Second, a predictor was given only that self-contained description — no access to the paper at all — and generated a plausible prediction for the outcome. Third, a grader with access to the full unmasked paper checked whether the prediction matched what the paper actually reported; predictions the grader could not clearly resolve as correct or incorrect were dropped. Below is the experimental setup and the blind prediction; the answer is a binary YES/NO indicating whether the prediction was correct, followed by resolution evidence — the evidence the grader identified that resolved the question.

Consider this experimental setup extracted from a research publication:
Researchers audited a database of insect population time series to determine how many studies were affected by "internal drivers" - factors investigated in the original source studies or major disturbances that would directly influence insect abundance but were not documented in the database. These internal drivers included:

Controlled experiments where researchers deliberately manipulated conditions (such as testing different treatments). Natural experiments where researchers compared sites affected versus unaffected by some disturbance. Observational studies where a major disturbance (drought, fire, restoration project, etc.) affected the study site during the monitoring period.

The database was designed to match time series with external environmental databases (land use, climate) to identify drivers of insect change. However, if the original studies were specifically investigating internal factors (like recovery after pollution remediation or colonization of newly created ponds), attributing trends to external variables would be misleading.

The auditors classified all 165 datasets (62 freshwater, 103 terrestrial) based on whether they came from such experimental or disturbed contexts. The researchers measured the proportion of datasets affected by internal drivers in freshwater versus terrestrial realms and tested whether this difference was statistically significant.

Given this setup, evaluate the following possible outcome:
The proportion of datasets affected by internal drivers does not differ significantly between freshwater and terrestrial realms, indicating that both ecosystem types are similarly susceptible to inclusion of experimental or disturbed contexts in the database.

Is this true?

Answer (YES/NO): NO